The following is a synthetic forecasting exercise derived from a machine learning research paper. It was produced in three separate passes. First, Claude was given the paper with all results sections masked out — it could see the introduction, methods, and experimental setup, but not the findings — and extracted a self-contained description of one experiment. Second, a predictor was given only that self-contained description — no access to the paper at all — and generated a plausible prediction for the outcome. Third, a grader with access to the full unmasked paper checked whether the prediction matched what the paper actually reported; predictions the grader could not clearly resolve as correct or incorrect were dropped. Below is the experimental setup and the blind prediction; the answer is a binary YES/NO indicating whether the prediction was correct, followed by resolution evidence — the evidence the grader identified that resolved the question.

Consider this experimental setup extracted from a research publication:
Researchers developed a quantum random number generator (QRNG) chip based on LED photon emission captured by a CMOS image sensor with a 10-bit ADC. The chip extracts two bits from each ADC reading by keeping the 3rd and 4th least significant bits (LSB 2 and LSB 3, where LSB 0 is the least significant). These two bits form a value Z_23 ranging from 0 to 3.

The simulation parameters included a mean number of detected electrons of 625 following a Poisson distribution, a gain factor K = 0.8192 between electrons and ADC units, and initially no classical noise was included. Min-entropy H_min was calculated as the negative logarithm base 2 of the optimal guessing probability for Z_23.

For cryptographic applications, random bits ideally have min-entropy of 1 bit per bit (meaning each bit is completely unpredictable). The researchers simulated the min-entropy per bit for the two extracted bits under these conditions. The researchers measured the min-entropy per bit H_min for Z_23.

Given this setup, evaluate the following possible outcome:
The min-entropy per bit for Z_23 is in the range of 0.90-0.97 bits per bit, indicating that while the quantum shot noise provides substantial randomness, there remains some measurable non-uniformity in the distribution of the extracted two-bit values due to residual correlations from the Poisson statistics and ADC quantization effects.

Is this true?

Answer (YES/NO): NO